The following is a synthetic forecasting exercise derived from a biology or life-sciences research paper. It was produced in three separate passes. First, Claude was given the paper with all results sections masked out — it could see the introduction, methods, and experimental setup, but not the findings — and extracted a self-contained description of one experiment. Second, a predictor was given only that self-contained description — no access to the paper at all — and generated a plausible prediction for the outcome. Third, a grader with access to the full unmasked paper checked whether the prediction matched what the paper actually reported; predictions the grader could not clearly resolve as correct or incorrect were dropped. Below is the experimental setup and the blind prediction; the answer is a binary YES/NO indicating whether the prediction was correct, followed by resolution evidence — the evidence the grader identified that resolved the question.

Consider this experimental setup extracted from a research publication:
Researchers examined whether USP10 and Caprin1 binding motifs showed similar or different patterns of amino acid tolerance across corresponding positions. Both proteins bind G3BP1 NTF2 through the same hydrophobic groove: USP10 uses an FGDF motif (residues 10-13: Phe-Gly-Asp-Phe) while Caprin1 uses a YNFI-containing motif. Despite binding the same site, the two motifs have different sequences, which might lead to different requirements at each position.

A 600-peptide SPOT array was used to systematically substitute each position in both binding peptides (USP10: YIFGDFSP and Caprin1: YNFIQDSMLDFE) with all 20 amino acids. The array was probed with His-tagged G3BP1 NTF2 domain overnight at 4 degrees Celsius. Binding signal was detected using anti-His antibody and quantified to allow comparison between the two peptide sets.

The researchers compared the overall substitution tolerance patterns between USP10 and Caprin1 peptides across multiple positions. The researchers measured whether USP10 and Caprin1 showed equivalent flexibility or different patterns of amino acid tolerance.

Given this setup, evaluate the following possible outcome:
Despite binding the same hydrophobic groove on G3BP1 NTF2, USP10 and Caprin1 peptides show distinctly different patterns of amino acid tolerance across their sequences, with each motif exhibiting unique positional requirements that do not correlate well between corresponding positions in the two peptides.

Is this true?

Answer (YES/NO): NO